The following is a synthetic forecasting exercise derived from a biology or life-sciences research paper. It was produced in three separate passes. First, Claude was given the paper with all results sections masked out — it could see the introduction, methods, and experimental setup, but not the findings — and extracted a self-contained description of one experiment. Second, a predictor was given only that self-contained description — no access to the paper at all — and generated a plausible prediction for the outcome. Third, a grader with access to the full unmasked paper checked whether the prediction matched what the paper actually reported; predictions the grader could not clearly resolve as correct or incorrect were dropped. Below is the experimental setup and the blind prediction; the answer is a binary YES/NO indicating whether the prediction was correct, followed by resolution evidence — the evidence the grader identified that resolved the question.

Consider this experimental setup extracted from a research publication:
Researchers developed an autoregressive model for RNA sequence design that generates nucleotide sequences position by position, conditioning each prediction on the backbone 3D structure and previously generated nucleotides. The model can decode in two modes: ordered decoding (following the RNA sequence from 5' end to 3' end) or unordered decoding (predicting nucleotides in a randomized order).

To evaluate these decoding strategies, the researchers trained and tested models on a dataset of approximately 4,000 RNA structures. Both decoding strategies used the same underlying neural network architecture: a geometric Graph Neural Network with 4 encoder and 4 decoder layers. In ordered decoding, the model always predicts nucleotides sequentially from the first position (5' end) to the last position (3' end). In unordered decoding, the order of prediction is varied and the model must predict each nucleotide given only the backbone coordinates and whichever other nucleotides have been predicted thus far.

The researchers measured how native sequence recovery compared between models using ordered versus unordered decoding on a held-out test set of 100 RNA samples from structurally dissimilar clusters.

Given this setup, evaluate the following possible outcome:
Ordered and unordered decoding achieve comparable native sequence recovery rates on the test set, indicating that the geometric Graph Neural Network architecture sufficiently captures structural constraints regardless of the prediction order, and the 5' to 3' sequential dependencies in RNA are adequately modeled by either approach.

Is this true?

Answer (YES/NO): YES